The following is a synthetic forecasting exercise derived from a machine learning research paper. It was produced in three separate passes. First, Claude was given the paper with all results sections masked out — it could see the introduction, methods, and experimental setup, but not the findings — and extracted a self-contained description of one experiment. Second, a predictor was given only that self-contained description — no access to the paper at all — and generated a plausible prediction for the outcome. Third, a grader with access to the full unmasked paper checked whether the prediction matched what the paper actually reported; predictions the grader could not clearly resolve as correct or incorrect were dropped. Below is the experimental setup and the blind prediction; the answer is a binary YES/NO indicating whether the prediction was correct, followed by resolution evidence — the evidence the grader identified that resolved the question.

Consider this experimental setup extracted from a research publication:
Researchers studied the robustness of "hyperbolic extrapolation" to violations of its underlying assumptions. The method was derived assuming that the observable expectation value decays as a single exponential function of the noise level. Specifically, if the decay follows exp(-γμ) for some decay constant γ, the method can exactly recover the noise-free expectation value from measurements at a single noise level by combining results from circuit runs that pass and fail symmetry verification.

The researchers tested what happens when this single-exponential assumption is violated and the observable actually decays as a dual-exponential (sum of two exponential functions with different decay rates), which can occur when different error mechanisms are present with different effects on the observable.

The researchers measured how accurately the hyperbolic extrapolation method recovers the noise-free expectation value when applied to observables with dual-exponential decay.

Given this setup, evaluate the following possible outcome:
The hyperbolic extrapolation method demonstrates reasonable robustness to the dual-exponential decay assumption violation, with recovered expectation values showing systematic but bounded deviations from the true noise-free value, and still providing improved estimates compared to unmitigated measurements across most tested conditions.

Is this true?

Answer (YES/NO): YES